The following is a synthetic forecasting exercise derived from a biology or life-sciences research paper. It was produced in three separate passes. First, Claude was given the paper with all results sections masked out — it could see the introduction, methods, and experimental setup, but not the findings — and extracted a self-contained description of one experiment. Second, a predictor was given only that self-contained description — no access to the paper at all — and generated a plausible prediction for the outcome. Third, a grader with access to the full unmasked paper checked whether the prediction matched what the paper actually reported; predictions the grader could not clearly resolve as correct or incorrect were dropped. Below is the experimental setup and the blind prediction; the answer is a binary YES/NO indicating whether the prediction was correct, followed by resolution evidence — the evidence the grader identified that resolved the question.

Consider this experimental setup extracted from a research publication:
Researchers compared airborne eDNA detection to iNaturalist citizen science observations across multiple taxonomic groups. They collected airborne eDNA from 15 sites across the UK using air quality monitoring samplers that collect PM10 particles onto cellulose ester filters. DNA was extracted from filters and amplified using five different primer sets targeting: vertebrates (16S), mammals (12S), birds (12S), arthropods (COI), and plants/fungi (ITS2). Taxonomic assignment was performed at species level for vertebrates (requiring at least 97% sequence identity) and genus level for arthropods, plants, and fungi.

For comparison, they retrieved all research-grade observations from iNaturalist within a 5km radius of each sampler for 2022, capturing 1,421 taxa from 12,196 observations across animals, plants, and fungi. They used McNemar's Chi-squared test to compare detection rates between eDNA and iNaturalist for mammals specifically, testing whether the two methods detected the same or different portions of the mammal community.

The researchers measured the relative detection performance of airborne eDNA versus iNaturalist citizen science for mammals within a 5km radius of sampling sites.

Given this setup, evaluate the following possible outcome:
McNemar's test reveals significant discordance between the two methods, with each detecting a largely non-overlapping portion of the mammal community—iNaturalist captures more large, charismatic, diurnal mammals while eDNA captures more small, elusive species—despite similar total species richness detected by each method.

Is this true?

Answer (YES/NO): NO